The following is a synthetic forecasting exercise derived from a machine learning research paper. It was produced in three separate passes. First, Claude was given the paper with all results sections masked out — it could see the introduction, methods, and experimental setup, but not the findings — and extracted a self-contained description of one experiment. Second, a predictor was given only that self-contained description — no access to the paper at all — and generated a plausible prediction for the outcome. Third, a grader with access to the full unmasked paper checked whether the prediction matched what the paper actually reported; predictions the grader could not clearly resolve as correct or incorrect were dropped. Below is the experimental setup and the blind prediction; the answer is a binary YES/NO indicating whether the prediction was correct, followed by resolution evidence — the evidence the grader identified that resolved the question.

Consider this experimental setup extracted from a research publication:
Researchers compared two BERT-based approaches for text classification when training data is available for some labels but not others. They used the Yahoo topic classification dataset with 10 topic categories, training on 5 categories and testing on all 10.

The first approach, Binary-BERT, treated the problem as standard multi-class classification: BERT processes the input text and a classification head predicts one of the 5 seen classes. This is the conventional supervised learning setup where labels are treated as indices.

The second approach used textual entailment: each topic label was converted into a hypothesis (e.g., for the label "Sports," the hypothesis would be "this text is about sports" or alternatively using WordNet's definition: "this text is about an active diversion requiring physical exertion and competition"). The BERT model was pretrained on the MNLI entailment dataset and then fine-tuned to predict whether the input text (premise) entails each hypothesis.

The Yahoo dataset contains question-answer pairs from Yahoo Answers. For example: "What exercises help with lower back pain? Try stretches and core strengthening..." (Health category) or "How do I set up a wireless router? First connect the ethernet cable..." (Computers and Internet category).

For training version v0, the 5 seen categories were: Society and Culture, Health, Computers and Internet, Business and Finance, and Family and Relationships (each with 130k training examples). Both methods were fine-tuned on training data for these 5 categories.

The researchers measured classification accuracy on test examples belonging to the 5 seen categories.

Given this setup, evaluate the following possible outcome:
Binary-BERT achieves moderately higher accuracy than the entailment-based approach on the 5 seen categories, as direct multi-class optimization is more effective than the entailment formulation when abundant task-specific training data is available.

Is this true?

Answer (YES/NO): NO